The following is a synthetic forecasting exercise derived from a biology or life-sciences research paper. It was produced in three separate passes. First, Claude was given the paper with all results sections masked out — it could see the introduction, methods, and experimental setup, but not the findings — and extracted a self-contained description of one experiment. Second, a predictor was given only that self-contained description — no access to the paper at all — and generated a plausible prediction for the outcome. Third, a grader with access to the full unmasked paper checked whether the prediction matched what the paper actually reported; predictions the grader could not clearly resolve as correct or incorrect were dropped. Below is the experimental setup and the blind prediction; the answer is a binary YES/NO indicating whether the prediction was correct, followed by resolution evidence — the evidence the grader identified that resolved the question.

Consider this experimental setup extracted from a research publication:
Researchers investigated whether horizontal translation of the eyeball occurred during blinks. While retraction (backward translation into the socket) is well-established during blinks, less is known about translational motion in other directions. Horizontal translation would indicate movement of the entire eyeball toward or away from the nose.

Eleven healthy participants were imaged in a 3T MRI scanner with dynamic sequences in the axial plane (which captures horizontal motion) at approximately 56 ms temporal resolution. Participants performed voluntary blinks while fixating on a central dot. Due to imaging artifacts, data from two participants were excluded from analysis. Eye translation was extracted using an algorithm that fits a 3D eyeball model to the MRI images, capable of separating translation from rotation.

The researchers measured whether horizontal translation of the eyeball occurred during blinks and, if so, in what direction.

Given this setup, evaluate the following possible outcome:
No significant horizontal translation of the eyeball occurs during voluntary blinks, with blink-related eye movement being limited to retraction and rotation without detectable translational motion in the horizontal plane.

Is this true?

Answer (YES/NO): NO